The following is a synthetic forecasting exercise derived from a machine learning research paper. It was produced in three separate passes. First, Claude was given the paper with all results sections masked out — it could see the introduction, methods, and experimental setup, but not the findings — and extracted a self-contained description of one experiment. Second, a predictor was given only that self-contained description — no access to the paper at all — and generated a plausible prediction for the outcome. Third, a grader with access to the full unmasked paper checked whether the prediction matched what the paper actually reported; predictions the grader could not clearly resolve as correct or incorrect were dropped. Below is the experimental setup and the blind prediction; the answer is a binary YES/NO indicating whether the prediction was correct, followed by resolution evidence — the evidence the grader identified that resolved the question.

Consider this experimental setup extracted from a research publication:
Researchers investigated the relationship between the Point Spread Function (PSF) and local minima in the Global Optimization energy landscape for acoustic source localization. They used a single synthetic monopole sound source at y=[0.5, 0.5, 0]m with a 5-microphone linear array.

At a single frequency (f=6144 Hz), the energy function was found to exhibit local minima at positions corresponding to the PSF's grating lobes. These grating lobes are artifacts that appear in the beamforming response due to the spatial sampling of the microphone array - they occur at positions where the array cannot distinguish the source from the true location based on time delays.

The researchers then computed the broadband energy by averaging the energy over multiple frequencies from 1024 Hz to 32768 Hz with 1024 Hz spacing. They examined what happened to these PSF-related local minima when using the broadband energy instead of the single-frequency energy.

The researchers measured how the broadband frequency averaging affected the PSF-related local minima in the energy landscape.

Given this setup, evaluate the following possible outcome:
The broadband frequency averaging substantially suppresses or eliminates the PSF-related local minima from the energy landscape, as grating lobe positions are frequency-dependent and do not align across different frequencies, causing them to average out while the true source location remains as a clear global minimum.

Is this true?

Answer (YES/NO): YES